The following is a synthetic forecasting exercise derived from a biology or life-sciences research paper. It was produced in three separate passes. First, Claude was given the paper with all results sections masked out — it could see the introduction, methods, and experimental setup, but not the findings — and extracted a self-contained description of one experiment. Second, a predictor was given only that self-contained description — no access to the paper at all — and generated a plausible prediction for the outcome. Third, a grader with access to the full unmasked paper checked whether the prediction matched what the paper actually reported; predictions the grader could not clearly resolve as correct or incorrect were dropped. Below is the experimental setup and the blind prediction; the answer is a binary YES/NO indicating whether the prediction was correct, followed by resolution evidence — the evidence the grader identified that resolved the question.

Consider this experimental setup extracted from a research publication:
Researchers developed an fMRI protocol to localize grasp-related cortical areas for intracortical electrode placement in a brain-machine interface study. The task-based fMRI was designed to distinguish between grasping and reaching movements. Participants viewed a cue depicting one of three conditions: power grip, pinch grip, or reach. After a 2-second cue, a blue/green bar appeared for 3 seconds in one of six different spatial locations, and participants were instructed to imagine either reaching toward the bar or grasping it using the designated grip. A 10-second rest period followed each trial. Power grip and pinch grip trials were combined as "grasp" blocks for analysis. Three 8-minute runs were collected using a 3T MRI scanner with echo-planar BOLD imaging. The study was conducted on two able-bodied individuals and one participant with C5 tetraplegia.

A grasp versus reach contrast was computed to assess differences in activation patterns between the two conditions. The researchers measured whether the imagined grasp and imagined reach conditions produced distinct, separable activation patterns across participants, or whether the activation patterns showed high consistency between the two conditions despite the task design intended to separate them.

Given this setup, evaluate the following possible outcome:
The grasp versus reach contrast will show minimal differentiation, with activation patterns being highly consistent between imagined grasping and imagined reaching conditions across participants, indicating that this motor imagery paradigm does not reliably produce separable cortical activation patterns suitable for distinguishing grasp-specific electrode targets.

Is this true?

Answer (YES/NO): YES